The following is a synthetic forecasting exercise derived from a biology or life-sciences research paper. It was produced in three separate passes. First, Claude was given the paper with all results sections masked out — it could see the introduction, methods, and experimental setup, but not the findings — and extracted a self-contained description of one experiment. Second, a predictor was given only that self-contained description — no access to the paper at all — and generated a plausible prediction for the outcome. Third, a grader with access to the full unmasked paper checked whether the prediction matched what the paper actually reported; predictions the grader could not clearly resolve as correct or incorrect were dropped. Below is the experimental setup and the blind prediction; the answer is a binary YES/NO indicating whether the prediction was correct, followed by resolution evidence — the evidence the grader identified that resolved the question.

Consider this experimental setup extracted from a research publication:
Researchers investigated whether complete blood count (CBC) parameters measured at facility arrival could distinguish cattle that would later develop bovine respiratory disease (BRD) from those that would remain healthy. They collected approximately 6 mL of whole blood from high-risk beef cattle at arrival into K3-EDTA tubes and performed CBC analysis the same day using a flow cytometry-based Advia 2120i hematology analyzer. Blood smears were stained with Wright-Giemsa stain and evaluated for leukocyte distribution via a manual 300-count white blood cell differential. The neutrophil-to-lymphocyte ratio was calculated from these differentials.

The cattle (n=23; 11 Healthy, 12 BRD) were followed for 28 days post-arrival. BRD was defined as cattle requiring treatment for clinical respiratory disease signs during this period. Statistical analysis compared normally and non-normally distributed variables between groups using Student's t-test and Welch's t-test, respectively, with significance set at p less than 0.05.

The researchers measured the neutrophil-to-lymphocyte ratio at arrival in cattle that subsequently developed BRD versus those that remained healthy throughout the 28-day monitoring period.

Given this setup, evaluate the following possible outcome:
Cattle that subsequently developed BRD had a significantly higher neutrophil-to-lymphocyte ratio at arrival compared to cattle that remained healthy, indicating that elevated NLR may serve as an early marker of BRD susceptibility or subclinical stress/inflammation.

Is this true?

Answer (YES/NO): NO